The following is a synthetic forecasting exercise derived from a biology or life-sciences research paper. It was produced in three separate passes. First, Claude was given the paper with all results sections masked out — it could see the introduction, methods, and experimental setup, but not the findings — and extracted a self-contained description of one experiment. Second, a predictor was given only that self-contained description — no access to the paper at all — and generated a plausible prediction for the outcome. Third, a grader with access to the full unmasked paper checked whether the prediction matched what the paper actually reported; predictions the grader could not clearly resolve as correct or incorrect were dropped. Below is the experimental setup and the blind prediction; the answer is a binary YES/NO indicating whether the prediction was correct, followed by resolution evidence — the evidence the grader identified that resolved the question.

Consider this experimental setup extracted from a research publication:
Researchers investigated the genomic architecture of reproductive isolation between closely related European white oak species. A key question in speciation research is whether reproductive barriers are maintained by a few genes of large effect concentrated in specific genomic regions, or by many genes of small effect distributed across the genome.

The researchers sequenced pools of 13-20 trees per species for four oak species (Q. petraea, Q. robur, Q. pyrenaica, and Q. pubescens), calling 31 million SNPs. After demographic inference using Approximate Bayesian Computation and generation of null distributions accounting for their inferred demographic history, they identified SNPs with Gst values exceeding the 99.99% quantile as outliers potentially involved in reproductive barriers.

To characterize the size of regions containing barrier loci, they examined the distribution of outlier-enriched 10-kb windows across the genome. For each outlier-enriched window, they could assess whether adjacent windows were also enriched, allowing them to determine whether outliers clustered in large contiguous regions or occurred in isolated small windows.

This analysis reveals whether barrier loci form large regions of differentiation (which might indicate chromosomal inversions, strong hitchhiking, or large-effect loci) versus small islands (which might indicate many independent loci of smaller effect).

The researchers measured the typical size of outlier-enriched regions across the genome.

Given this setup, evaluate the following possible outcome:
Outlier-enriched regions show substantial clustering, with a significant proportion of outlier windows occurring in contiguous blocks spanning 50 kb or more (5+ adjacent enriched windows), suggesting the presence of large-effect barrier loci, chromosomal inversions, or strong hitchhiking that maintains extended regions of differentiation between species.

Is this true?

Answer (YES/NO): NO